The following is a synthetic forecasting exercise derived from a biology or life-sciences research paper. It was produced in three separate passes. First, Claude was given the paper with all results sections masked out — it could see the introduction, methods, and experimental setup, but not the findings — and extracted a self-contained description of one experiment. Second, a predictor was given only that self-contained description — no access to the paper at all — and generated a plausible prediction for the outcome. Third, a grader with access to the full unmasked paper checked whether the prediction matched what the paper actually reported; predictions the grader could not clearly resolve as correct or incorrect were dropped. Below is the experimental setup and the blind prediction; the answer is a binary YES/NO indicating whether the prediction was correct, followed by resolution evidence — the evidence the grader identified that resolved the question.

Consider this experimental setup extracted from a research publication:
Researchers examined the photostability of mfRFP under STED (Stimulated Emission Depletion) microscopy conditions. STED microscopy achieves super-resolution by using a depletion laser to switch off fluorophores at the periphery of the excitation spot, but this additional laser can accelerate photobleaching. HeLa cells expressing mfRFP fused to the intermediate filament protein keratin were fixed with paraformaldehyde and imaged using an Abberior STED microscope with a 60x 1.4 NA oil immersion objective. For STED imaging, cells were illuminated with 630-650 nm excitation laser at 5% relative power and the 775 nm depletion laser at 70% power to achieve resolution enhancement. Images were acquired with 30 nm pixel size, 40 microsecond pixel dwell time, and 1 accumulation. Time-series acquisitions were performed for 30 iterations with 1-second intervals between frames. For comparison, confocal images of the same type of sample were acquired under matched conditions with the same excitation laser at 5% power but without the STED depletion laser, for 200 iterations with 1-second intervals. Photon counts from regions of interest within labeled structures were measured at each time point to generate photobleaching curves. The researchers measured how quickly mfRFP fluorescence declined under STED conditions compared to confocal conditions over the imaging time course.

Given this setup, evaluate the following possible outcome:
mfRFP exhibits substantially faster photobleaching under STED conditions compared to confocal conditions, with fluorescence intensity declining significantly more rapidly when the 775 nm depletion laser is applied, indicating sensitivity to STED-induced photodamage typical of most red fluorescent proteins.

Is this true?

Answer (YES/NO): NO